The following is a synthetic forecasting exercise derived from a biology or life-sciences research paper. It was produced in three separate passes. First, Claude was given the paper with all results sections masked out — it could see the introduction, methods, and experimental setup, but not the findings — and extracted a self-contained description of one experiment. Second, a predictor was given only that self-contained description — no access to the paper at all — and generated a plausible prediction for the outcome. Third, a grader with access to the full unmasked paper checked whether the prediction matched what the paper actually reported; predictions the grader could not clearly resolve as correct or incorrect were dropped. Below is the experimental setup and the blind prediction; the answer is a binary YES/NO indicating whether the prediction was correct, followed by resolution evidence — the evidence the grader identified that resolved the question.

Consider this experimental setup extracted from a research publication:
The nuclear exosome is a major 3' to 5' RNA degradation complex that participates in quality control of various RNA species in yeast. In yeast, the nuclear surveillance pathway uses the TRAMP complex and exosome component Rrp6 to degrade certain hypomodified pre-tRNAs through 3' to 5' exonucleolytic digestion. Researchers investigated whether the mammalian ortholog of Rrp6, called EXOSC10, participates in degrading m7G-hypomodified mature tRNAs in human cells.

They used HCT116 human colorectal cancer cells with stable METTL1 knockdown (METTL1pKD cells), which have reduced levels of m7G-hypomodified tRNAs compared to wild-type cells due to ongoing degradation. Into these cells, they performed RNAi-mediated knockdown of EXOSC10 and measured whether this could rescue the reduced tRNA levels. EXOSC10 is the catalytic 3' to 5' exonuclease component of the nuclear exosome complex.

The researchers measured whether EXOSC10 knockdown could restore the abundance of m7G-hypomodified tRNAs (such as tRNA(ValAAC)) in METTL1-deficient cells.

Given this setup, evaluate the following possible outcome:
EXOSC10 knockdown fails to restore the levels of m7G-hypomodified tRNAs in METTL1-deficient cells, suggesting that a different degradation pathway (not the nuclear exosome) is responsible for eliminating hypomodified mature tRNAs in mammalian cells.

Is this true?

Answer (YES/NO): YES